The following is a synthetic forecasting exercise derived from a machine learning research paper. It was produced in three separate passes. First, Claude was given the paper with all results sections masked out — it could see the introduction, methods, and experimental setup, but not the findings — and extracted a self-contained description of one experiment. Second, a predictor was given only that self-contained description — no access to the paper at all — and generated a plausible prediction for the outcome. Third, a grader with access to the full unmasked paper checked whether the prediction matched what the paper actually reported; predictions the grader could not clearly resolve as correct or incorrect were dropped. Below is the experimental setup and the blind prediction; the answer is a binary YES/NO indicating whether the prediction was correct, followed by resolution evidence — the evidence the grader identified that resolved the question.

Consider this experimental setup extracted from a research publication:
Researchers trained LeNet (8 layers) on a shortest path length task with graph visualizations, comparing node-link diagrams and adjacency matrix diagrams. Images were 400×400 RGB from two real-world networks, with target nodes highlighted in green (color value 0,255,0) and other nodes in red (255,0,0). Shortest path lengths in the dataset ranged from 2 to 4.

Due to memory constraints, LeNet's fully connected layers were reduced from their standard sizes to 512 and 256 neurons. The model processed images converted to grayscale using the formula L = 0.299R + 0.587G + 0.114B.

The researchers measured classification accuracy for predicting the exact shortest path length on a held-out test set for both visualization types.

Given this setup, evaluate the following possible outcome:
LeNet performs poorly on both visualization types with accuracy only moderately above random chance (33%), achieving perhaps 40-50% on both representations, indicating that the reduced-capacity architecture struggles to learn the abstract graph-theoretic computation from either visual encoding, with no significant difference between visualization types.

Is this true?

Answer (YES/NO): NO